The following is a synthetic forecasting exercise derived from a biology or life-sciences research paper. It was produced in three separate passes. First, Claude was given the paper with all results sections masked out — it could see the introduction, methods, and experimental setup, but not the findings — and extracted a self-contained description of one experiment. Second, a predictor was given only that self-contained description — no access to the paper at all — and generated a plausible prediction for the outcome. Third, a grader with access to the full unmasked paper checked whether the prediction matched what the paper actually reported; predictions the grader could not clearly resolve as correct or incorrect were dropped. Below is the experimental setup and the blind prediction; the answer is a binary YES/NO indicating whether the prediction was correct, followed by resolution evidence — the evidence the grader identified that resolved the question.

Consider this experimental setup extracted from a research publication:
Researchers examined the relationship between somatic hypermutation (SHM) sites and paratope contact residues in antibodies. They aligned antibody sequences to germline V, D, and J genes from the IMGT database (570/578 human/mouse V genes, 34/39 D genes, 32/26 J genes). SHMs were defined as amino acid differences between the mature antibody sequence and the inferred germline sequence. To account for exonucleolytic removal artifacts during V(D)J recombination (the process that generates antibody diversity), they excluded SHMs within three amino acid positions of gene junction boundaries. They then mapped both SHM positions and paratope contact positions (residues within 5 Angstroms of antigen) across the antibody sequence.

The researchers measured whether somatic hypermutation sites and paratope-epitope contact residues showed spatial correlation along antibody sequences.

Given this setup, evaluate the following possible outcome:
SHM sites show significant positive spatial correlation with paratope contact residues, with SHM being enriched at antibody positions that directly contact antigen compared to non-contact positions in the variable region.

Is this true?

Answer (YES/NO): YES